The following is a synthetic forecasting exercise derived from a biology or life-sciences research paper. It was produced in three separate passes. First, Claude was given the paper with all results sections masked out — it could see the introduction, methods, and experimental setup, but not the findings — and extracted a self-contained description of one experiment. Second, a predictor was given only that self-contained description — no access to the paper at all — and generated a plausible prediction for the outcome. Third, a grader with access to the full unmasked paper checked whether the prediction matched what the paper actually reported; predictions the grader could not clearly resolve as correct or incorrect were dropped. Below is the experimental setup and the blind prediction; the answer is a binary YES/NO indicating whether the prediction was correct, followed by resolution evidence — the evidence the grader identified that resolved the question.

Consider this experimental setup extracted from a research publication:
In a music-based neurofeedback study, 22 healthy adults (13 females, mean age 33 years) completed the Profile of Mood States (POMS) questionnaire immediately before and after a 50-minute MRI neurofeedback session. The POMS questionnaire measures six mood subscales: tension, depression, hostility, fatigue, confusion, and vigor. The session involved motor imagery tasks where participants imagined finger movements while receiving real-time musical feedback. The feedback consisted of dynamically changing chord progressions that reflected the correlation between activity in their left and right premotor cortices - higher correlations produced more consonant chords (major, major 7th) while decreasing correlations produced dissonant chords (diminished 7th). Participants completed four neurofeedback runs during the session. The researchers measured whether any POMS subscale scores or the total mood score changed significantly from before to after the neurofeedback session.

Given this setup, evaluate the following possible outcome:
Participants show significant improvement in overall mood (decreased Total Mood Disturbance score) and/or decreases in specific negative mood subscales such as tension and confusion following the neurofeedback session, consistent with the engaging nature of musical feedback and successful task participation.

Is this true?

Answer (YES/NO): YES